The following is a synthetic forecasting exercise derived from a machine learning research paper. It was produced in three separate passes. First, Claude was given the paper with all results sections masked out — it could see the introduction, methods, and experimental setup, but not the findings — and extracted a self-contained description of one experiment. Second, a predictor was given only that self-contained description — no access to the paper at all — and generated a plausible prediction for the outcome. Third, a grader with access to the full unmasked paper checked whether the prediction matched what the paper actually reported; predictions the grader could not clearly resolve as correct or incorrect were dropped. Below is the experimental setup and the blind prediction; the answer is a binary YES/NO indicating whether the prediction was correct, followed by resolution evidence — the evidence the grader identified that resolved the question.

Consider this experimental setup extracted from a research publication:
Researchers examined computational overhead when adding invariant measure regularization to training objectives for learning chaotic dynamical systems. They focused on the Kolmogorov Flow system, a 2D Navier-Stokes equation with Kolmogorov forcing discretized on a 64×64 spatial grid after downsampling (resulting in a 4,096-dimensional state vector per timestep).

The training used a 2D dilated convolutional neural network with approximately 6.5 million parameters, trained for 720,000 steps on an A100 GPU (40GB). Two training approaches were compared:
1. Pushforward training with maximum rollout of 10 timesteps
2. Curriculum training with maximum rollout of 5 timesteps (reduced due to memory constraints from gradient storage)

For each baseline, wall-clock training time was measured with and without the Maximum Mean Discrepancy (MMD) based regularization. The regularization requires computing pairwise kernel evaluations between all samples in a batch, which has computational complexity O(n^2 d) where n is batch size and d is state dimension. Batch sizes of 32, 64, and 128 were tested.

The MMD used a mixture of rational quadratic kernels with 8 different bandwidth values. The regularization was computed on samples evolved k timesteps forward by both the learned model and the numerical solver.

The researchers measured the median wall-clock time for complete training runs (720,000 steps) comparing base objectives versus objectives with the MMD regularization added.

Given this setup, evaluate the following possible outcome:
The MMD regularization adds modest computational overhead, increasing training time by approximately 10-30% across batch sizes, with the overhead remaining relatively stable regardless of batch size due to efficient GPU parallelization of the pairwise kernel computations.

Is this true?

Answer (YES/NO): NO